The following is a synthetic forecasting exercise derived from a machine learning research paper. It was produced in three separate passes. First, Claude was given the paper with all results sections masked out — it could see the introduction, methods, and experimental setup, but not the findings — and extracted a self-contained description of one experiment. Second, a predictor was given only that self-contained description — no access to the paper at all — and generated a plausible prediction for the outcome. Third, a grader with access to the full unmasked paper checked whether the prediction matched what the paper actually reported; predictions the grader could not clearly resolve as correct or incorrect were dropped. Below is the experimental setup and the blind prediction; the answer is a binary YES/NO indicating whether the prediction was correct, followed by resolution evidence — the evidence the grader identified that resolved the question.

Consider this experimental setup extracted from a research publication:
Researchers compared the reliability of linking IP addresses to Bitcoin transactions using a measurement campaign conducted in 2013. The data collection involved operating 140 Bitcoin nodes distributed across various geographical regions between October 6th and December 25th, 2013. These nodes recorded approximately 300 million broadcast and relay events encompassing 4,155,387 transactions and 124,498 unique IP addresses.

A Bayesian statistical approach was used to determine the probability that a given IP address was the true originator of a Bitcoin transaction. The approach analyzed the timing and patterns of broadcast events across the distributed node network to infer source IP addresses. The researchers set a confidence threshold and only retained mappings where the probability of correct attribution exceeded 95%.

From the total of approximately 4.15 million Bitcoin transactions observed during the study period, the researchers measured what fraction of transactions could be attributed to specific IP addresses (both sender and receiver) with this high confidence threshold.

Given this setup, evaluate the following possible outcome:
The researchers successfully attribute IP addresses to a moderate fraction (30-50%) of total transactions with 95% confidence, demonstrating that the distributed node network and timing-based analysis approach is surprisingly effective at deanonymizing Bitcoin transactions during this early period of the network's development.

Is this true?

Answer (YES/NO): NO